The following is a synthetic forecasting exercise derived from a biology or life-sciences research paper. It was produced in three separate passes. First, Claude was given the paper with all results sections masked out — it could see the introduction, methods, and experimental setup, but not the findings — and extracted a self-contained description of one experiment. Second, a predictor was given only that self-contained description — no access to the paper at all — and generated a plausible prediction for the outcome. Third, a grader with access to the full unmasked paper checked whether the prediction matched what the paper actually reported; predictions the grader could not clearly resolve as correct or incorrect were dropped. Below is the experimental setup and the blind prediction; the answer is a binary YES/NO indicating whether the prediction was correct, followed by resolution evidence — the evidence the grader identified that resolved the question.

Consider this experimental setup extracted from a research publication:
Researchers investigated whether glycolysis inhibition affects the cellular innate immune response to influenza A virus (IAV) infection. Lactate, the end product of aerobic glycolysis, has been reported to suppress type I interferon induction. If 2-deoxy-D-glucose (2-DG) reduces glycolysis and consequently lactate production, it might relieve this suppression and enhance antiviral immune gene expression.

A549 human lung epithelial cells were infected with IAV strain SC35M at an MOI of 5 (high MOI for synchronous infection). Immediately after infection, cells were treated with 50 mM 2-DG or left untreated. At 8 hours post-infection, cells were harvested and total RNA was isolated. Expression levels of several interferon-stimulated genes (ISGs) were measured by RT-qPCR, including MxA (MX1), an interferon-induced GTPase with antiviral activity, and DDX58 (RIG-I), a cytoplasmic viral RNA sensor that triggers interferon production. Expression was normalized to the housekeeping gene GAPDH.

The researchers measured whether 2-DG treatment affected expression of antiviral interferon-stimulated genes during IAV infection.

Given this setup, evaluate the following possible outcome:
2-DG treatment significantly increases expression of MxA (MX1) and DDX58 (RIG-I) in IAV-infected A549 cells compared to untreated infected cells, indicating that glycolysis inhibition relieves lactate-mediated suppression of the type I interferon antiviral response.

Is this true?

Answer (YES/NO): NO